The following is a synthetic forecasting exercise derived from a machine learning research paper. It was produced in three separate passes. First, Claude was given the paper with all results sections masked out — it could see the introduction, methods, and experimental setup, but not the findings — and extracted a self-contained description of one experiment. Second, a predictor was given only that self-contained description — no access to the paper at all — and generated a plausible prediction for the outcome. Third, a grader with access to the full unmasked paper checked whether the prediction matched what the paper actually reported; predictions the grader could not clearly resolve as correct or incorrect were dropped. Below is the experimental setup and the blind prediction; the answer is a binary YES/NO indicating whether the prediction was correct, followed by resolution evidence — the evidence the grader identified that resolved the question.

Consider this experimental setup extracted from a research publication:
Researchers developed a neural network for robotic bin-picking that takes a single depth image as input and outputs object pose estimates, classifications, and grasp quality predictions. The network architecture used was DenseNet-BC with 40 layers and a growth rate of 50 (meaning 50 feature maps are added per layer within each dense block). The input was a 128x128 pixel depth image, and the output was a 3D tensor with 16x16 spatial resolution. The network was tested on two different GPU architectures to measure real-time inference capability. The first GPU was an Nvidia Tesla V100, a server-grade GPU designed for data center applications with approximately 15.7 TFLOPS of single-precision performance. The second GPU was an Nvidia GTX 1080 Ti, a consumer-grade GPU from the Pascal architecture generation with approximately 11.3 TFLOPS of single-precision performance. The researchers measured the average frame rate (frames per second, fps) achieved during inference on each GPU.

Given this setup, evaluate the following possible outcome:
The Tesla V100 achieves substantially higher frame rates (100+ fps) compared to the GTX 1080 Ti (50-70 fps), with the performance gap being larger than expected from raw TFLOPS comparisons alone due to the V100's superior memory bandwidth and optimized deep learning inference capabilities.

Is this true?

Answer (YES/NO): NO